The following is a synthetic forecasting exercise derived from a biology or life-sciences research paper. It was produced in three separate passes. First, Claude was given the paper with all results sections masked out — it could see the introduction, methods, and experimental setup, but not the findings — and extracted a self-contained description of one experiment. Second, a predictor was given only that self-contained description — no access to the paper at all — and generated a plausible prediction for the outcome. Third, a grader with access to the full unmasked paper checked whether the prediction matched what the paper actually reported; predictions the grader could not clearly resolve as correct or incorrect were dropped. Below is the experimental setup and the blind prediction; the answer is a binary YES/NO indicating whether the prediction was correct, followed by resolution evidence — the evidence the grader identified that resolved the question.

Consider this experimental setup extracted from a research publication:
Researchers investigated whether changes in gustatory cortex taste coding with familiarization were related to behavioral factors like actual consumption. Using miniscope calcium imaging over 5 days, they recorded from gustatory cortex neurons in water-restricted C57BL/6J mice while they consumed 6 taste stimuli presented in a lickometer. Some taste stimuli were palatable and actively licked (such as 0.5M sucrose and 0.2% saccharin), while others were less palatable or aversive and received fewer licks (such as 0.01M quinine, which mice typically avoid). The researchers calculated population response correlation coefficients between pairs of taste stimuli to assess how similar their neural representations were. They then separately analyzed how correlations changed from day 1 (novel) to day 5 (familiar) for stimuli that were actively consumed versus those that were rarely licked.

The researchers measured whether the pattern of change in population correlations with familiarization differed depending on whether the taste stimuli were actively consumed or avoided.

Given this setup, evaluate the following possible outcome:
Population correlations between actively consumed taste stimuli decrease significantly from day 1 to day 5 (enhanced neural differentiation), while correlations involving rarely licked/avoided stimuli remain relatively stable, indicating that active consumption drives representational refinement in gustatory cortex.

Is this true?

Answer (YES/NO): NO